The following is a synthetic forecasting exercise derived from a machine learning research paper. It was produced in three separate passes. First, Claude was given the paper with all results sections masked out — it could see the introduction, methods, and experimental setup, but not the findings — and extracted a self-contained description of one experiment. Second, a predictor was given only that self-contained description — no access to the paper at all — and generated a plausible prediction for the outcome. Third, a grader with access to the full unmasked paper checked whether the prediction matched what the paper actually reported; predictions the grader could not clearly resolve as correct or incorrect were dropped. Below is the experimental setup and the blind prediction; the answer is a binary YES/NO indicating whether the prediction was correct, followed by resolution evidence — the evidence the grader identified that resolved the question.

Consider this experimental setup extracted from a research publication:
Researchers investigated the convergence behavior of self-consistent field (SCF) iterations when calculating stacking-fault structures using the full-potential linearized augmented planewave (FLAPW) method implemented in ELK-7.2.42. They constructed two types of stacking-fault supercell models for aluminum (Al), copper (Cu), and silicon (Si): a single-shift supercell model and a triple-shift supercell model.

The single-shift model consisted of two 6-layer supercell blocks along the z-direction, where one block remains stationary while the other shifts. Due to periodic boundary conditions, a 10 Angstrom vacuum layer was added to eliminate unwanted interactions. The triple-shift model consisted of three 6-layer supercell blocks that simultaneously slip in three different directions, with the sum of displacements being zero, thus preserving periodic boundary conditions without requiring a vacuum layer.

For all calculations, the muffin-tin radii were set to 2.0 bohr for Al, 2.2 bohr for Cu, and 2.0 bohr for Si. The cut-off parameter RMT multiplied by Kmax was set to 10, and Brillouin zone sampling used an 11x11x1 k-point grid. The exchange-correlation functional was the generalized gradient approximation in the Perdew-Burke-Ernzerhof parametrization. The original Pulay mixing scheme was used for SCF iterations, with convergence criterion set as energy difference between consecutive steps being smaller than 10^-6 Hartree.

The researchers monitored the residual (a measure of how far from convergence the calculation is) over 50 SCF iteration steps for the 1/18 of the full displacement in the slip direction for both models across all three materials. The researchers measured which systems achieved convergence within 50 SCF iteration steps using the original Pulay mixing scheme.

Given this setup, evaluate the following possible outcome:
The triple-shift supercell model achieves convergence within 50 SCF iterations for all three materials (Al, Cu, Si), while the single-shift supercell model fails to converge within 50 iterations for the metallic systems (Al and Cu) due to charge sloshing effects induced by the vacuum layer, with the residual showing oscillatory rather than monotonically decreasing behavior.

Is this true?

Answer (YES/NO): NO